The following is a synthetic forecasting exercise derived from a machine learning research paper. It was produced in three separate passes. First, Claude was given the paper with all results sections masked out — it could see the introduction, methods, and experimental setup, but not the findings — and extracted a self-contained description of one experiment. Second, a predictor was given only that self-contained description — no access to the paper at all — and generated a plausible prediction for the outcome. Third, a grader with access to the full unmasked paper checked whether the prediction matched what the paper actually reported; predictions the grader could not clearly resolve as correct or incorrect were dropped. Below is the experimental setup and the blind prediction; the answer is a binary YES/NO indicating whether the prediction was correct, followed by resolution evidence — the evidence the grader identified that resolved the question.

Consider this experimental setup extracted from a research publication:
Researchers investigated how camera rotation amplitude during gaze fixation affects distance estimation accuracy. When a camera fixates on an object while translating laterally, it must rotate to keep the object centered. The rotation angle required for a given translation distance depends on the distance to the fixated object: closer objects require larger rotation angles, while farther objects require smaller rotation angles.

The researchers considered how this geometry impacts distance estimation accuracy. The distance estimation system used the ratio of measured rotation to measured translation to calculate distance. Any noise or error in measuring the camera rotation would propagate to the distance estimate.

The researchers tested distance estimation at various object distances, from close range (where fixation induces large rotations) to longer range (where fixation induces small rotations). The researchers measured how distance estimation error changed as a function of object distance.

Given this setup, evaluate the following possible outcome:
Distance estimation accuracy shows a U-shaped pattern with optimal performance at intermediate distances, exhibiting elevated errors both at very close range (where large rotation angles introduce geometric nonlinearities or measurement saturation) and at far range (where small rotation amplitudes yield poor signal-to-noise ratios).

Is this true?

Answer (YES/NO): NO